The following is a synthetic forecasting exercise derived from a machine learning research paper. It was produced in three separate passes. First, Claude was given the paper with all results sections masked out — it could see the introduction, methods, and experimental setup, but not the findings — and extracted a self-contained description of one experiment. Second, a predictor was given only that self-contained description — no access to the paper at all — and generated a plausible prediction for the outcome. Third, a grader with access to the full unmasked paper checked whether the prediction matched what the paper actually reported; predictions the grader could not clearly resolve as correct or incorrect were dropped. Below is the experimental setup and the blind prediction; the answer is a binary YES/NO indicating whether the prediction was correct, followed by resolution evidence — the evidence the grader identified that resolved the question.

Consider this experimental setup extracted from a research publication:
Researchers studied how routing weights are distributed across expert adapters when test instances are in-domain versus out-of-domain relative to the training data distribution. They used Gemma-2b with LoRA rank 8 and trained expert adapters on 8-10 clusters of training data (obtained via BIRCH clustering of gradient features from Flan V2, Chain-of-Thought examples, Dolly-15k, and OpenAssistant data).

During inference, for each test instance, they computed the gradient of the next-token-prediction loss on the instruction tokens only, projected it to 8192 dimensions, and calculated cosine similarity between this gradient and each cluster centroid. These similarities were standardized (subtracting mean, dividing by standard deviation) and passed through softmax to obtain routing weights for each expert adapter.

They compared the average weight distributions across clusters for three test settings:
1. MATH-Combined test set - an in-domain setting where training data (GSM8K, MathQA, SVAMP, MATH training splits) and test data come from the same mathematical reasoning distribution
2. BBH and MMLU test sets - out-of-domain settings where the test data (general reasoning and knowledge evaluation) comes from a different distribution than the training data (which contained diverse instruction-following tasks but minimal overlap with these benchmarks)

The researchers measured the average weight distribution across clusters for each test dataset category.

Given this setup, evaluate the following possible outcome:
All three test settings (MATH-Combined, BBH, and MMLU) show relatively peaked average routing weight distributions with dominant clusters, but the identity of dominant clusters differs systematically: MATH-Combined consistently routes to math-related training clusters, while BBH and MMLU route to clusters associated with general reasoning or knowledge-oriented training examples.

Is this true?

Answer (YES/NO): NO